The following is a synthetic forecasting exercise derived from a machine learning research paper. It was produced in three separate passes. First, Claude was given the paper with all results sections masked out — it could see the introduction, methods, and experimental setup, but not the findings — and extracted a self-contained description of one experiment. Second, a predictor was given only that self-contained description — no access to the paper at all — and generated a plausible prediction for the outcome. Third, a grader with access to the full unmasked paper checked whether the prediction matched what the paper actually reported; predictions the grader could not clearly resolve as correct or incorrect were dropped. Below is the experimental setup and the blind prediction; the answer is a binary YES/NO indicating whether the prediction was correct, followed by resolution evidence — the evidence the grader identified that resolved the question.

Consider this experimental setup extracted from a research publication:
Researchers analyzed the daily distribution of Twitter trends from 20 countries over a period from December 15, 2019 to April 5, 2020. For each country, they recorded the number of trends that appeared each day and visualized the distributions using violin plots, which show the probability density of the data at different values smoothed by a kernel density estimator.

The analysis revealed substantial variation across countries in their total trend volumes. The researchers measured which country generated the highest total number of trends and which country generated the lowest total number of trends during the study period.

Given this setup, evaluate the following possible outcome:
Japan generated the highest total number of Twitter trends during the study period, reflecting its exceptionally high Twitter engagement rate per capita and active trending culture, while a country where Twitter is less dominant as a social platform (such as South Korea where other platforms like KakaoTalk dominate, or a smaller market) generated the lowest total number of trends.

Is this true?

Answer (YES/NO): NO